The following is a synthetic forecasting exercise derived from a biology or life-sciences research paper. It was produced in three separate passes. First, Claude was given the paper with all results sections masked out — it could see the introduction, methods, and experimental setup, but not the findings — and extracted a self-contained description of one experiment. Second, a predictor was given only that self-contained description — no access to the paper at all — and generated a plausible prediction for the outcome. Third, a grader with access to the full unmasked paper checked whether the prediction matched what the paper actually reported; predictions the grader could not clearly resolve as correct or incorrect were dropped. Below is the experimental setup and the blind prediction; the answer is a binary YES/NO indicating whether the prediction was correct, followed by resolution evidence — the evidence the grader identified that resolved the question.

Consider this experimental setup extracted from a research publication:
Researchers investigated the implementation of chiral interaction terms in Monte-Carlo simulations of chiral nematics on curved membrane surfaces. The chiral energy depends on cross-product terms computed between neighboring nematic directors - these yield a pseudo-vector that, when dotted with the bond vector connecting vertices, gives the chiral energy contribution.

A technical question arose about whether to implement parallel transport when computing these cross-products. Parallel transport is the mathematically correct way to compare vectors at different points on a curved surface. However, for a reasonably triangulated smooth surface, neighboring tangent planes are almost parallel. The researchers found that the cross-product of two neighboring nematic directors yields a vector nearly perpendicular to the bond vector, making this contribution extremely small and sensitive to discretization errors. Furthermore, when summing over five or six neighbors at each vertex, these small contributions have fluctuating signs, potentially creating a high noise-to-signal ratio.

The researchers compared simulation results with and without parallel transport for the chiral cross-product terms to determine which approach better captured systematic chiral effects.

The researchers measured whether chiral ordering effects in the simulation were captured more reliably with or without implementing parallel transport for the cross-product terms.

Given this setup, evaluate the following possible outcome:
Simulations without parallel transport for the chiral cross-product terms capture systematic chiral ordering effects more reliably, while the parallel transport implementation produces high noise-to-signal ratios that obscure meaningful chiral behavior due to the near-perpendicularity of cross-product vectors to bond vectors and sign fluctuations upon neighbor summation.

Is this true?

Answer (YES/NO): YES